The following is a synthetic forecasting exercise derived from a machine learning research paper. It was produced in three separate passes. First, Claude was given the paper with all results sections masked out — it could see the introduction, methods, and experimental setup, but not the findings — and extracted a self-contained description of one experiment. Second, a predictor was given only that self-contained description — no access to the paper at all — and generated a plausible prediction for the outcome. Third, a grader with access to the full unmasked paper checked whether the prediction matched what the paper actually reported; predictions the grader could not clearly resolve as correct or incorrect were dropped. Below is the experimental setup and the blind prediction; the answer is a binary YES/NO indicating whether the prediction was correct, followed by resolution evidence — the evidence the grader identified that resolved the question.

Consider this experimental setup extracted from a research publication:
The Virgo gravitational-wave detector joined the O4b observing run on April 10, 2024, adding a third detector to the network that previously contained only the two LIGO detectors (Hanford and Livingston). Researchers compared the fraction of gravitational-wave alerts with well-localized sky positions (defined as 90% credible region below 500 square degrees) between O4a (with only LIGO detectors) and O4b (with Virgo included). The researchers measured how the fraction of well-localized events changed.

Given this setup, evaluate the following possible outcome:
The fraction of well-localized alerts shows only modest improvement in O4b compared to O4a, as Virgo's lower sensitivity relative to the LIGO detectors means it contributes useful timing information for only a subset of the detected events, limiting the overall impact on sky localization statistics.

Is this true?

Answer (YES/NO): NO